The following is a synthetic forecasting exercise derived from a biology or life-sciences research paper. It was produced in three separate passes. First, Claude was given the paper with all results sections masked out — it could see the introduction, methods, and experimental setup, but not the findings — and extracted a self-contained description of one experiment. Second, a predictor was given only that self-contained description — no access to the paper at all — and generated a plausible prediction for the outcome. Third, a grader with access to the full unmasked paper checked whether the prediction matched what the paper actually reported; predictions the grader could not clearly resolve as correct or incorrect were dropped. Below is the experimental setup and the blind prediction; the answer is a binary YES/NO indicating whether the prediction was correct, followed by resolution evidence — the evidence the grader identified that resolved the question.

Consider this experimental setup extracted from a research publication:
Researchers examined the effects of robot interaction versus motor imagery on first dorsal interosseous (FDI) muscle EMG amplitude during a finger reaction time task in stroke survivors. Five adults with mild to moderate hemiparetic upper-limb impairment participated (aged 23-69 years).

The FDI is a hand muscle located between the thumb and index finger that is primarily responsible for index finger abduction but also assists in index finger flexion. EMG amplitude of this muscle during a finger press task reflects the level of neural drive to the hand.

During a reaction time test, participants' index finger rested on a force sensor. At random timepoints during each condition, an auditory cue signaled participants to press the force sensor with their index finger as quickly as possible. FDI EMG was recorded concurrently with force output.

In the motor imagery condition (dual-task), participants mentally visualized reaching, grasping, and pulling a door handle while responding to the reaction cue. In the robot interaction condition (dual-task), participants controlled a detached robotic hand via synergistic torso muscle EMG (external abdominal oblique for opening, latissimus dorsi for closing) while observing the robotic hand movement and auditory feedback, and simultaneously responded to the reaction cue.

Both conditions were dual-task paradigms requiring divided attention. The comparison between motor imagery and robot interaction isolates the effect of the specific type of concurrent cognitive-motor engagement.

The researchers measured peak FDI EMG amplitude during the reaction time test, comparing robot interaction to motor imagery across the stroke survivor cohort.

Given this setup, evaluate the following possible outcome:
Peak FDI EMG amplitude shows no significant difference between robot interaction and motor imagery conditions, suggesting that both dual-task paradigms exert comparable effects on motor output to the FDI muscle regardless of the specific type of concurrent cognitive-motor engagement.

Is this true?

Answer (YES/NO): NO